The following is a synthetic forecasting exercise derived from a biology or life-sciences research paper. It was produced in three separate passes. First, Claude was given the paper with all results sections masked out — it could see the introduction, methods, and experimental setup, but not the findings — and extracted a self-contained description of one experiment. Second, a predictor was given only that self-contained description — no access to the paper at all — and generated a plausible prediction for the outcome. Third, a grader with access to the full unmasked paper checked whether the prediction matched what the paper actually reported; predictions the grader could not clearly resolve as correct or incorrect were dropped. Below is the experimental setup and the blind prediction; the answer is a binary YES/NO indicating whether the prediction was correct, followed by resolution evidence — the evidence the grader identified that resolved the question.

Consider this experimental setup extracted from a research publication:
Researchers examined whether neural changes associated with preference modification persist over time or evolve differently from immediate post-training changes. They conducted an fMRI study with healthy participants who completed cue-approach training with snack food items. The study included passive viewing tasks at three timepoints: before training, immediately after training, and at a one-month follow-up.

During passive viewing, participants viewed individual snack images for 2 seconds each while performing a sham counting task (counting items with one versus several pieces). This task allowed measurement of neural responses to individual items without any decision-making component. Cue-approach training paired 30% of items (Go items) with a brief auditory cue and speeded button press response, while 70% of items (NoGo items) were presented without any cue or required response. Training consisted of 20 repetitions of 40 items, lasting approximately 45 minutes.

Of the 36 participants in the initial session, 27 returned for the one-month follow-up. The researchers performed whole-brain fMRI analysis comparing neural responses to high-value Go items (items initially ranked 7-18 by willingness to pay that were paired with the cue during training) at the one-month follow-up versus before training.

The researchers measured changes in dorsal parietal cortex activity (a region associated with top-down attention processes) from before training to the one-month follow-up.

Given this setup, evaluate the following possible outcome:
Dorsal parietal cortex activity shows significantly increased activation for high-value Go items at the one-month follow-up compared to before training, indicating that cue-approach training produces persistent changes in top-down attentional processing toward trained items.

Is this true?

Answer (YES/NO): NO